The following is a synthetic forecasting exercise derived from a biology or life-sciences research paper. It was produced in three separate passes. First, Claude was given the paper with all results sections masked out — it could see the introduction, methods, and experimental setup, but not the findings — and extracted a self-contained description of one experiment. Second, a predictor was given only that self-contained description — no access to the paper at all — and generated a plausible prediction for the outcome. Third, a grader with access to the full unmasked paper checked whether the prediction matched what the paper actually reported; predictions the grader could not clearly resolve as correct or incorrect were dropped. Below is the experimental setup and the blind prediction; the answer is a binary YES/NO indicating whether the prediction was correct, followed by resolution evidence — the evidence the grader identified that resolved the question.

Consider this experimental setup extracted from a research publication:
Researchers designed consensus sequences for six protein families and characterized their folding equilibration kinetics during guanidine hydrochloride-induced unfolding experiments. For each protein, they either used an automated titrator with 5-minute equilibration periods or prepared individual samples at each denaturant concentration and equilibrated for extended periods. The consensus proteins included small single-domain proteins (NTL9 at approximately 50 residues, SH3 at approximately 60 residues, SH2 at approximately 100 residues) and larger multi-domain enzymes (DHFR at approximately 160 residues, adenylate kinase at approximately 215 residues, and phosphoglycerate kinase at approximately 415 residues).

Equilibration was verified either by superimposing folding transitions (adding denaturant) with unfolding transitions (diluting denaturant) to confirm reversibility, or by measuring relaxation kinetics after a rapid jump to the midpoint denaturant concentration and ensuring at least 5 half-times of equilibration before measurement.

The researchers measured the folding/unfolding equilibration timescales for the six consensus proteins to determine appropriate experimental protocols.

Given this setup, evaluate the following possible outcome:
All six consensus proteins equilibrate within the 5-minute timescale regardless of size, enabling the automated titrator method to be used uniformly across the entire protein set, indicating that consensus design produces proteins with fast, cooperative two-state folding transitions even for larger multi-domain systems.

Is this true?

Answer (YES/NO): NO